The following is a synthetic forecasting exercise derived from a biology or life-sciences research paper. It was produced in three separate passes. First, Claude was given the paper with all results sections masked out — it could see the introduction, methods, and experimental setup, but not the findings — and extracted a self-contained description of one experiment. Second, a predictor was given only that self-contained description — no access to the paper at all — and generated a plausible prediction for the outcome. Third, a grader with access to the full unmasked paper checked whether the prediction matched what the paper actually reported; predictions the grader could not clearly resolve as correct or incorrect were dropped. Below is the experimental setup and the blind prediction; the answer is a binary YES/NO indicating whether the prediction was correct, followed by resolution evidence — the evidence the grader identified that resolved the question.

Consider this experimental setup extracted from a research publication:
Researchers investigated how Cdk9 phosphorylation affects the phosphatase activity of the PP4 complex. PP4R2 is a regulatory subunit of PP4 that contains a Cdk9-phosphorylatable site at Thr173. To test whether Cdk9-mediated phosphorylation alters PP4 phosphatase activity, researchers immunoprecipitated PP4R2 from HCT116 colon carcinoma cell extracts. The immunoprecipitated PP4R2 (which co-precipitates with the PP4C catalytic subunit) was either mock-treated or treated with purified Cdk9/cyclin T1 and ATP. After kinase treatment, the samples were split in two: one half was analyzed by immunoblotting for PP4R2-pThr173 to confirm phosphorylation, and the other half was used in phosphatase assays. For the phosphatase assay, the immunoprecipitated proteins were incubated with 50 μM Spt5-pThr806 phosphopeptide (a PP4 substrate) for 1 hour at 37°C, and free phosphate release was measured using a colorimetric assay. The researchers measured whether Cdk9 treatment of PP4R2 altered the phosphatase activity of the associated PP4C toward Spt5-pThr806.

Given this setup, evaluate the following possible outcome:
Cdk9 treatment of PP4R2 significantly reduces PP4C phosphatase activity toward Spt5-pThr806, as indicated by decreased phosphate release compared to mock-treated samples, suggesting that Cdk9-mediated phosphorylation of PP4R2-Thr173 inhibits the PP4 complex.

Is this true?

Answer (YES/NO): YES